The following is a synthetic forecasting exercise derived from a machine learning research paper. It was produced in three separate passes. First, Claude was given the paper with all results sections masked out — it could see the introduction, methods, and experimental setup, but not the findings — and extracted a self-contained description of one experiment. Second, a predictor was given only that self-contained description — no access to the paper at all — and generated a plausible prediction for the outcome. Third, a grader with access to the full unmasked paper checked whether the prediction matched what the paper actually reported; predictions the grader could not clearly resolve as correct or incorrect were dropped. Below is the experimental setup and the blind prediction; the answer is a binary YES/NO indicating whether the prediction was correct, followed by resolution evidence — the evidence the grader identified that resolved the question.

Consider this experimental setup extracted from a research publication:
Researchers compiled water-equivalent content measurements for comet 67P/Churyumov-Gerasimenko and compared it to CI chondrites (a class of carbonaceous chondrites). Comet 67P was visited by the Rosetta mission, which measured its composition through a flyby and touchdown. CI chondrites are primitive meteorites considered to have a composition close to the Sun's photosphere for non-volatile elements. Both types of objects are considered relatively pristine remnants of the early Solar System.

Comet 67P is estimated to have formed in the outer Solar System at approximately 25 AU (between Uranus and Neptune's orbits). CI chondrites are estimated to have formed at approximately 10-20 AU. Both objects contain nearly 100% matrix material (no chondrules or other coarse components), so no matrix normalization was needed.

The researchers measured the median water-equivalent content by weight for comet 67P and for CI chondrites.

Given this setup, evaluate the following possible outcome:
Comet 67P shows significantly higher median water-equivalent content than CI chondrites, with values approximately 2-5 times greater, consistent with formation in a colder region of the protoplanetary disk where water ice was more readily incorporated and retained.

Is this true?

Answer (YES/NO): YES